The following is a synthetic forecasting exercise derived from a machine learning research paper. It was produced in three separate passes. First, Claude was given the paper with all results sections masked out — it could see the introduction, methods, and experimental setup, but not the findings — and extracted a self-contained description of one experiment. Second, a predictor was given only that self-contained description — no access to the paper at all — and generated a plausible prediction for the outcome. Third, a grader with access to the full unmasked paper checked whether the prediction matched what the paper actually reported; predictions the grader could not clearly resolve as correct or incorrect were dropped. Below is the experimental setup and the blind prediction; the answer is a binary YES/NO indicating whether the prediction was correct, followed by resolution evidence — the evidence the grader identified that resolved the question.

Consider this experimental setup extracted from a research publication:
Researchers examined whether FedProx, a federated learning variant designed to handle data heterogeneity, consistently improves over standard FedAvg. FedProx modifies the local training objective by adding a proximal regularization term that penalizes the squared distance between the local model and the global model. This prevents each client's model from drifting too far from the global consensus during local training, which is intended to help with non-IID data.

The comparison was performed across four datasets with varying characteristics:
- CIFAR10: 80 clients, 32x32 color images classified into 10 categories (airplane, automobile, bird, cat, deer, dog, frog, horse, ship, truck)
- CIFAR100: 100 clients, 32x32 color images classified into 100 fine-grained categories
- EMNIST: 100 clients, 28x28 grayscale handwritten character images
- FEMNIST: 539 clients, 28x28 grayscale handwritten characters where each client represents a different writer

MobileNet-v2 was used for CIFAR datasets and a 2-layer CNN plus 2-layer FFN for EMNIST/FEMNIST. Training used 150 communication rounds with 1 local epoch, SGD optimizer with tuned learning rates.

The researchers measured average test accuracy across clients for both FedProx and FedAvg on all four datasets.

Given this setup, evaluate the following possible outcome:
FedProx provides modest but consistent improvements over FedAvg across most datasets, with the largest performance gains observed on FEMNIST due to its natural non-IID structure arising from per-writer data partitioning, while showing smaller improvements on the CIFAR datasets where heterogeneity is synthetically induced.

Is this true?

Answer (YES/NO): NO